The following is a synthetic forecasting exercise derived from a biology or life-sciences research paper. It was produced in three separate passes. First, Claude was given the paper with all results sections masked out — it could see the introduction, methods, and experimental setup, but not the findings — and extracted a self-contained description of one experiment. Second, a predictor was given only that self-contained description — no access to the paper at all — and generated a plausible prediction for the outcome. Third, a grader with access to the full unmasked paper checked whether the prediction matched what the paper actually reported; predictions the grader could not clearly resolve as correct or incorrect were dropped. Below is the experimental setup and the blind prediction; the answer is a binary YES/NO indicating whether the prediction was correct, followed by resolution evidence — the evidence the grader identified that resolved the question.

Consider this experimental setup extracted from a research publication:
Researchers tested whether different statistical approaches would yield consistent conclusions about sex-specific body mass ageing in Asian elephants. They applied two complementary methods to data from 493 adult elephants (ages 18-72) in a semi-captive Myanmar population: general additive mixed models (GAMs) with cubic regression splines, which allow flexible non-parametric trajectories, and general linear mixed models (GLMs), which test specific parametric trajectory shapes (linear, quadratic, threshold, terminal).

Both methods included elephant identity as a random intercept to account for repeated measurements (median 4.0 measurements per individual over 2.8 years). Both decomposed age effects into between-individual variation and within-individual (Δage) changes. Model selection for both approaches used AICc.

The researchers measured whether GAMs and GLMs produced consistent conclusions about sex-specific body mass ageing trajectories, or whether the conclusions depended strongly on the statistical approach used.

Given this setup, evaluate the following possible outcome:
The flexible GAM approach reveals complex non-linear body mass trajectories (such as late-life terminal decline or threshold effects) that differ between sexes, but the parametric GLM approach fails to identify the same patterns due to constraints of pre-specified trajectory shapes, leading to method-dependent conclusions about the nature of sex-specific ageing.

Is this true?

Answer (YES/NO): NO